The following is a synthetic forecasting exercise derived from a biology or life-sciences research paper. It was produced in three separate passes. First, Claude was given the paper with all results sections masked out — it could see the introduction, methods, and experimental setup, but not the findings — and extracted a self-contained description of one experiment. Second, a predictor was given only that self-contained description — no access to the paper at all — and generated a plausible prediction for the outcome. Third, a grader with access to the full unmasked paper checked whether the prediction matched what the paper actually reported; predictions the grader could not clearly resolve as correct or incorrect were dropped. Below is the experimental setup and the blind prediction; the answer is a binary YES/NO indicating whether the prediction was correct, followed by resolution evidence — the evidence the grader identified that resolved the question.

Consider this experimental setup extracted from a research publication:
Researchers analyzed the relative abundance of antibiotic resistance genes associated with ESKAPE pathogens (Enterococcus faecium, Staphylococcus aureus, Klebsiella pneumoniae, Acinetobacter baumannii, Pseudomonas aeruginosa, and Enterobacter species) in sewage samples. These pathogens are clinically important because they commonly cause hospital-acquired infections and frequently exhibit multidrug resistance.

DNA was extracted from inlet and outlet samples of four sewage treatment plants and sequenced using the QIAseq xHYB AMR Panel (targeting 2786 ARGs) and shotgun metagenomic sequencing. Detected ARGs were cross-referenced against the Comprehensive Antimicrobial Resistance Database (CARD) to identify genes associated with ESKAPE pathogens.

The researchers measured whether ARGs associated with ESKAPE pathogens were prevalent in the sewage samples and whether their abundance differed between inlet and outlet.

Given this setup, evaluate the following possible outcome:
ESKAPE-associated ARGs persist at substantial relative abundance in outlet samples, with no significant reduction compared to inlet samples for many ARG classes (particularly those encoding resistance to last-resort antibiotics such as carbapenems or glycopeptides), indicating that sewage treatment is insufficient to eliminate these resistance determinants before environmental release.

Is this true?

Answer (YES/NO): NO